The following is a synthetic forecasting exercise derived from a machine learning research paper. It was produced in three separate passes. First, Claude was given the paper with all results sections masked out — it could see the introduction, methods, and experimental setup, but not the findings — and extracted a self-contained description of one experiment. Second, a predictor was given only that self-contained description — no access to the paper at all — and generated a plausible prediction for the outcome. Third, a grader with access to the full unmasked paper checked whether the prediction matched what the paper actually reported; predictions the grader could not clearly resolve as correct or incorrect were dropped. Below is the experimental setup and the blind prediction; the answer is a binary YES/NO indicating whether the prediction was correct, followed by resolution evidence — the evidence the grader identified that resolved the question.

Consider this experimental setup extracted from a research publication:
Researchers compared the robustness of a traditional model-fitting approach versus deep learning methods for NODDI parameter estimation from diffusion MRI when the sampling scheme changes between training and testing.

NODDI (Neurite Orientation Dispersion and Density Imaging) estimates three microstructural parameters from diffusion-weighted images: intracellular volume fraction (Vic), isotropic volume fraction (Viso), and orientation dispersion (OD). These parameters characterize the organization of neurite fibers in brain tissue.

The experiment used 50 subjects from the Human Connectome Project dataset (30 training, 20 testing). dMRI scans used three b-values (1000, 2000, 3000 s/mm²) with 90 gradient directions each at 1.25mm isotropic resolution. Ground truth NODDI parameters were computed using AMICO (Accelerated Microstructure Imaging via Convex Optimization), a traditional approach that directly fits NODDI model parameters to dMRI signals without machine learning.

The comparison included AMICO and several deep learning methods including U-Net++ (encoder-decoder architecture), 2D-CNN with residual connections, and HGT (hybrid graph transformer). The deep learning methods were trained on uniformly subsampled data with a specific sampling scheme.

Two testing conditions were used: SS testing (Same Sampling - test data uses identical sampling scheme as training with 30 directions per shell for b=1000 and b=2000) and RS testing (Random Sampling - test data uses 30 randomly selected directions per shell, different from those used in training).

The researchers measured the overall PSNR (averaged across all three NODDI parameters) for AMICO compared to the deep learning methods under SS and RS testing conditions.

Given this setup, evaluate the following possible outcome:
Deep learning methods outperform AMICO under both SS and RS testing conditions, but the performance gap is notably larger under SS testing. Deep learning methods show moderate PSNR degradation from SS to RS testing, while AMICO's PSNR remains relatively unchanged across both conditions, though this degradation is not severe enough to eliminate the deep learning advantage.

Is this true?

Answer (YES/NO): NO